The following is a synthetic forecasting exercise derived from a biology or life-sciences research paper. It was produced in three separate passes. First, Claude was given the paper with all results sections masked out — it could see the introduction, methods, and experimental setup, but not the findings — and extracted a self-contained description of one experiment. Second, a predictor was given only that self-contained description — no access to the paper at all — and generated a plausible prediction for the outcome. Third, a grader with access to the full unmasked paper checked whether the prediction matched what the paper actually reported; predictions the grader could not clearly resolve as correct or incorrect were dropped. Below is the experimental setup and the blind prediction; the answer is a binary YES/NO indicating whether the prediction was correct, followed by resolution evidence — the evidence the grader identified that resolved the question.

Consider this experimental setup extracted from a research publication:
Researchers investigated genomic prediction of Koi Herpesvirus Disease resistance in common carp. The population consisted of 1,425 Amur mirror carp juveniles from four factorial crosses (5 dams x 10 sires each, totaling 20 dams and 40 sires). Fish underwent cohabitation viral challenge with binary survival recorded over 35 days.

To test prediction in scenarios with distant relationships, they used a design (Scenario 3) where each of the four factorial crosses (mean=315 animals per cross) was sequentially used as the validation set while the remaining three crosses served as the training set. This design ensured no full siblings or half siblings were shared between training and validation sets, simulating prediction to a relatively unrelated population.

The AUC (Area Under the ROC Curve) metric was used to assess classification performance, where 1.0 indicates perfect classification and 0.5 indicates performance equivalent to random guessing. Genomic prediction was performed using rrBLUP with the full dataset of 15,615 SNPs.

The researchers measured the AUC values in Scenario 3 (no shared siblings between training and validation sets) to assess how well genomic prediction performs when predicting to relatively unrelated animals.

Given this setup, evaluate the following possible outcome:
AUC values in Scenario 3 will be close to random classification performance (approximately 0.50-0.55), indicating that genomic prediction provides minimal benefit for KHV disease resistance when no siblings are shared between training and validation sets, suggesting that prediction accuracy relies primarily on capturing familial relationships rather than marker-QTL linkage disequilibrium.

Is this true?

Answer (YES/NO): NO